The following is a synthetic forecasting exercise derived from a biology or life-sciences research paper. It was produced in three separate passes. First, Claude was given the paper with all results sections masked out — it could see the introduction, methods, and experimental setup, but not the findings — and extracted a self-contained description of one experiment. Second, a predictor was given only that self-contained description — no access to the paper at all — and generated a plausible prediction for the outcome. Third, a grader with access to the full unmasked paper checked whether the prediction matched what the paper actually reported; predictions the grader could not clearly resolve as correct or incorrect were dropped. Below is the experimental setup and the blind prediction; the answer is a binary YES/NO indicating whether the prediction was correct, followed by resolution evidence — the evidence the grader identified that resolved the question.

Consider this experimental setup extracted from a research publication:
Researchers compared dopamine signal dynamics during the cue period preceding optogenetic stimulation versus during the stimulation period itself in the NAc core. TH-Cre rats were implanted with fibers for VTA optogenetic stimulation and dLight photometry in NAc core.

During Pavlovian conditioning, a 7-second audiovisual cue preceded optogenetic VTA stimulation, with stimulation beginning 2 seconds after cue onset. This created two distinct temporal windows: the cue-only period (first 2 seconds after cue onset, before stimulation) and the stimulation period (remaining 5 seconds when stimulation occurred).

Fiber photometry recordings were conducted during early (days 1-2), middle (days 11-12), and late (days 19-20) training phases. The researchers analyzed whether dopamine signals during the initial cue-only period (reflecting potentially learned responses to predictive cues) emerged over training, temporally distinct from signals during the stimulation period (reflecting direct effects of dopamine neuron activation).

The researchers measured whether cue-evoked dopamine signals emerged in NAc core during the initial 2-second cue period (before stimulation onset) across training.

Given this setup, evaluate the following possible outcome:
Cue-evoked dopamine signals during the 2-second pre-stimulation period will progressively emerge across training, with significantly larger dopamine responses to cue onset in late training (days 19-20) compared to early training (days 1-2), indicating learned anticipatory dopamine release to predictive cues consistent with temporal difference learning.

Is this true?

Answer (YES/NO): NO